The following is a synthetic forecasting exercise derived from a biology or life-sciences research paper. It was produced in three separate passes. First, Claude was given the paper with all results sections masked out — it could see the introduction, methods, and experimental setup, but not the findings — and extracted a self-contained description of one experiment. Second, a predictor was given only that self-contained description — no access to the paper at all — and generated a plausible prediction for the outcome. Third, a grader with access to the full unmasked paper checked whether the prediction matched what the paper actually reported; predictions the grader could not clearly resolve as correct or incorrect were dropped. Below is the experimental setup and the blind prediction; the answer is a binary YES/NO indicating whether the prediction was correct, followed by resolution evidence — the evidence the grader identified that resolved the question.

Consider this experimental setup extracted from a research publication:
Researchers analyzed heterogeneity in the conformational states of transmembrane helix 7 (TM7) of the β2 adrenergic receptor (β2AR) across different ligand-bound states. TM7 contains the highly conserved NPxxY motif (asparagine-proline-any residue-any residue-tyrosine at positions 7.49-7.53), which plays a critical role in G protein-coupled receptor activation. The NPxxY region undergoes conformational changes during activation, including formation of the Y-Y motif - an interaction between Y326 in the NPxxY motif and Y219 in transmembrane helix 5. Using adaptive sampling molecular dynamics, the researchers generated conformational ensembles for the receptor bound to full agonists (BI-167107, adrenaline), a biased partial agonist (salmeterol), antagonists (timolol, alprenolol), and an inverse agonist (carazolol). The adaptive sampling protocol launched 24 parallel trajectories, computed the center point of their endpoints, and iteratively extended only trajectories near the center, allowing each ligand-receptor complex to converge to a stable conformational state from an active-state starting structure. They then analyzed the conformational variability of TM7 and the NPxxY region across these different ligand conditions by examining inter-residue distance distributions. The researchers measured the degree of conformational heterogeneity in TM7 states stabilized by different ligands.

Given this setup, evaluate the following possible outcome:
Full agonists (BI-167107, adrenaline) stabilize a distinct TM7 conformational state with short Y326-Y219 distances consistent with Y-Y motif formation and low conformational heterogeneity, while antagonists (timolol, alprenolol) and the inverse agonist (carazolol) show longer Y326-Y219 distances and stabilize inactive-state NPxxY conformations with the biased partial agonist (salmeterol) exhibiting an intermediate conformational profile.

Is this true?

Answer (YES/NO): NO